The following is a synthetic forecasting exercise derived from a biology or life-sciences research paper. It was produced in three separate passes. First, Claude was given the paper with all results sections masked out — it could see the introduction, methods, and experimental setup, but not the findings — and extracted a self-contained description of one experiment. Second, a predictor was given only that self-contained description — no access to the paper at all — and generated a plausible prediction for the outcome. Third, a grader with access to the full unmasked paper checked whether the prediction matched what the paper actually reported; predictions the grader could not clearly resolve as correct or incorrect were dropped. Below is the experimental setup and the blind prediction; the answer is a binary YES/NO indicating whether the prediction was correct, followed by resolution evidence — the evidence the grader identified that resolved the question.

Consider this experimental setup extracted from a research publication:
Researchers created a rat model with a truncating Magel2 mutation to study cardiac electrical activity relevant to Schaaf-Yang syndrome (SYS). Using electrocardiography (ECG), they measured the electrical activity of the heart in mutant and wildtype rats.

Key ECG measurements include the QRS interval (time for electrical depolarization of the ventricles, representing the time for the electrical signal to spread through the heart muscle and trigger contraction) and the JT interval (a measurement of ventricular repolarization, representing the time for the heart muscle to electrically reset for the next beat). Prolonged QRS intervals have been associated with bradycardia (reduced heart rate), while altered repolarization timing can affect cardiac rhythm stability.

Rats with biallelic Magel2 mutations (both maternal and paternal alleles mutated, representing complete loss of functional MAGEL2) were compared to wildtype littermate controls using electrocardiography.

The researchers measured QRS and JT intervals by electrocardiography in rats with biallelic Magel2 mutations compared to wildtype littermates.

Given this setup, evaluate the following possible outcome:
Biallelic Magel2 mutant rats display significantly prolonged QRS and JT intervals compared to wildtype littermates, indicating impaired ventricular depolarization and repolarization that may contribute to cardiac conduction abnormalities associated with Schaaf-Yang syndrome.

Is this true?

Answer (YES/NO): NO